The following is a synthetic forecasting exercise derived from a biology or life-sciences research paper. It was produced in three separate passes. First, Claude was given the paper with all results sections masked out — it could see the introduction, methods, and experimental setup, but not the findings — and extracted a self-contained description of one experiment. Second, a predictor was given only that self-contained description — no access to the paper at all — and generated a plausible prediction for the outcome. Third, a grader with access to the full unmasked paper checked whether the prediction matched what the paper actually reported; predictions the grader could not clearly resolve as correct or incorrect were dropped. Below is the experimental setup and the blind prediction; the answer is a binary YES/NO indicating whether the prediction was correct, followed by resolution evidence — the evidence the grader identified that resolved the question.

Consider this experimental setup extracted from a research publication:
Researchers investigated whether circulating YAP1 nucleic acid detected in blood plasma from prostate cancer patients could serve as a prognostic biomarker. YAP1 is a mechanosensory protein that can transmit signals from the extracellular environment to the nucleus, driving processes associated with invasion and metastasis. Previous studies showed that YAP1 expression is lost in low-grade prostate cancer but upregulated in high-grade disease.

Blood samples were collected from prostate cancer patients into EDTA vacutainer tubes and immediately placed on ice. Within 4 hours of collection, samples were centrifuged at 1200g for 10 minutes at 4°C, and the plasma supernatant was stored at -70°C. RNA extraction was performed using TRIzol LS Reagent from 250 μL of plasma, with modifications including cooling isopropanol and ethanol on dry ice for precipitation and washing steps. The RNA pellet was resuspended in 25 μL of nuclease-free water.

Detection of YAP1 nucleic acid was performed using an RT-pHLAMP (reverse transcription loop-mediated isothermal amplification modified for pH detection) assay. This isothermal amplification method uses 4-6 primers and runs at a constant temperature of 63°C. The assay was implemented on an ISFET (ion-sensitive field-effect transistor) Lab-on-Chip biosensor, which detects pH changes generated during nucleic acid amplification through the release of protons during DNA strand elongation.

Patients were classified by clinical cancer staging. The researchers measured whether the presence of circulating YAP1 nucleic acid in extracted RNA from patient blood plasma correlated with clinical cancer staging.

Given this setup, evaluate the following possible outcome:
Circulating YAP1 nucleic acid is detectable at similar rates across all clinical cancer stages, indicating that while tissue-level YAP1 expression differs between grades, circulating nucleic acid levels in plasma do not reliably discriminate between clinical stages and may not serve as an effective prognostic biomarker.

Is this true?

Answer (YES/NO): NO